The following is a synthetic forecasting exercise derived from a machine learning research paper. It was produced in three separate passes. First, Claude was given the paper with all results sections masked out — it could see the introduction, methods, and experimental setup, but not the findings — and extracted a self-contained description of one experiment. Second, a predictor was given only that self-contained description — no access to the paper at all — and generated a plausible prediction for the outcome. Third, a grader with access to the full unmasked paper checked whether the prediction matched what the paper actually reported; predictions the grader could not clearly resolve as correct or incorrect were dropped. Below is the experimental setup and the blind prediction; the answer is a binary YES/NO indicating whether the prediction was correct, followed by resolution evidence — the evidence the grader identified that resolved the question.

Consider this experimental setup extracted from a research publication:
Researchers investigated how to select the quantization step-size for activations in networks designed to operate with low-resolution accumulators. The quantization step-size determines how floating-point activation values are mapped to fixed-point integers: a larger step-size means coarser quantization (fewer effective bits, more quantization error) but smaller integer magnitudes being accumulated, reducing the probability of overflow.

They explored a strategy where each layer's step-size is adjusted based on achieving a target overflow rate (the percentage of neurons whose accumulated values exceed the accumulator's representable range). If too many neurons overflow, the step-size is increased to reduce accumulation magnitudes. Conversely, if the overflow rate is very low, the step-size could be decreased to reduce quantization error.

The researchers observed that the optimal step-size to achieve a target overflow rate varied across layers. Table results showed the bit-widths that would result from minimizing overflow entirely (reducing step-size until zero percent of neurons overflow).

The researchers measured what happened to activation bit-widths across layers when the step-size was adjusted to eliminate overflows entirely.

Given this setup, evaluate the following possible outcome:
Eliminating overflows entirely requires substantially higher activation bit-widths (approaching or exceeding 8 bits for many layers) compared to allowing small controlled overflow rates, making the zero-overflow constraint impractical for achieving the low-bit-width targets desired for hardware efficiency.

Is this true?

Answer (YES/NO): NO